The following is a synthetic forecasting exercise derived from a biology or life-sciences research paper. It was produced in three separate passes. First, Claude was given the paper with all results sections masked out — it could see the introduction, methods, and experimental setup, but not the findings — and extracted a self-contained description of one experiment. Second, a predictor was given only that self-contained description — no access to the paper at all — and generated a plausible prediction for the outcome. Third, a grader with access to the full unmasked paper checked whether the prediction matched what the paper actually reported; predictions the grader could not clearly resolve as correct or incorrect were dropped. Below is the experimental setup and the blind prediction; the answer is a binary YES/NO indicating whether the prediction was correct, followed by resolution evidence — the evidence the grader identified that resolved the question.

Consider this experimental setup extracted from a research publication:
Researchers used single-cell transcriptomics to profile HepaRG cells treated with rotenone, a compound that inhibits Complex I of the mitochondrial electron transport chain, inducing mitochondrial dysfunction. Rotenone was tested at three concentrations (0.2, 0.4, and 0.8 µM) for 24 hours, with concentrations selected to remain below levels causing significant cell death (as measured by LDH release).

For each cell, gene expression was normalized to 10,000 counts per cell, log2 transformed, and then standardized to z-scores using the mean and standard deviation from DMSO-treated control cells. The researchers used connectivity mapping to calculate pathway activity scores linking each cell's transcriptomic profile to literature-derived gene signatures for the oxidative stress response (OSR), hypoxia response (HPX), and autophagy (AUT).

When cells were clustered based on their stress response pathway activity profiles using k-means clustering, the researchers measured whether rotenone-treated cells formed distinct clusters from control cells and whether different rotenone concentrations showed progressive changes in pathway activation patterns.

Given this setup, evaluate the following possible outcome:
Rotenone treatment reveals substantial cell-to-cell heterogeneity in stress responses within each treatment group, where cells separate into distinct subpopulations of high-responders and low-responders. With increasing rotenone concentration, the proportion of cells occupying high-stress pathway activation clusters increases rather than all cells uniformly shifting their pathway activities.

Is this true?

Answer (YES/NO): NO